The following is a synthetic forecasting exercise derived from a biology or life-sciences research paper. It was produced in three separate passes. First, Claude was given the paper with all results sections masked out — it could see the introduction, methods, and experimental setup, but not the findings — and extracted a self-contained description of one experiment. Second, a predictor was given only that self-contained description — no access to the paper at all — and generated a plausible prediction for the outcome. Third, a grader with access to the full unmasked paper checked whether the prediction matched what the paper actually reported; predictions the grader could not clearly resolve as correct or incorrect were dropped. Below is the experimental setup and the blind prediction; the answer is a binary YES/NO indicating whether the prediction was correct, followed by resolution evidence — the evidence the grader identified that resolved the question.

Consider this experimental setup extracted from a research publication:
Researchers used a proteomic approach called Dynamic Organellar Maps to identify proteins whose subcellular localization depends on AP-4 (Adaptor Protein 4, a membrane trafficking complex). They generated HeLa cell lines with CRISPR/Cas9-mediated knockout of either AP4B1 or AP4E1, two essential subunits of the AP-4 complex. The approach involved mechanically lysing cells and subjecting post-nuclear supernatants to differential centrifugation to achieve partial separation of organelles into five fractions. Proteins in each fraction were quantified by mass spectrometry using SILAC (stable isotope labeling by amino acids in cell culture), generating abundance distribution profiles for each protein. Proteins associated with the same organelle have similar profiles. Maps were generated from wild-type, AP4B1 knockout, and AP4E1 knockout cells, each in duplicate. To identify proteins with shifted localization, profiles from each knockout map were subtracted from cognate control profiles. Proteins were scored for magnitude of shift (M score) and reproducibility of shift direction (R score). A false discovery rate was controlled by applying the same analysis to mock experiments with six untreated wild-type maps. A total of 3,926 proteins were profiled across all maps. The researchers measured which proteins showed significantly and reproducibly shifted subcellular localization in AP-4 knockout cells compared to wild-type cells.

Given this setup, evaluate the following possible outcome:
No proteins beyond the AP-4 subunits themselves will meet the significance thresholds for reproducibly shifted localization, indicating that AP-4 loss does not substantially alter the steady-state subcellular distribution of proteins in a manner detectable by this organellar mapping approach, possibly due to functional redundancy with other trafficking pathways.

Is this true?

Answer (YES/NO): NO